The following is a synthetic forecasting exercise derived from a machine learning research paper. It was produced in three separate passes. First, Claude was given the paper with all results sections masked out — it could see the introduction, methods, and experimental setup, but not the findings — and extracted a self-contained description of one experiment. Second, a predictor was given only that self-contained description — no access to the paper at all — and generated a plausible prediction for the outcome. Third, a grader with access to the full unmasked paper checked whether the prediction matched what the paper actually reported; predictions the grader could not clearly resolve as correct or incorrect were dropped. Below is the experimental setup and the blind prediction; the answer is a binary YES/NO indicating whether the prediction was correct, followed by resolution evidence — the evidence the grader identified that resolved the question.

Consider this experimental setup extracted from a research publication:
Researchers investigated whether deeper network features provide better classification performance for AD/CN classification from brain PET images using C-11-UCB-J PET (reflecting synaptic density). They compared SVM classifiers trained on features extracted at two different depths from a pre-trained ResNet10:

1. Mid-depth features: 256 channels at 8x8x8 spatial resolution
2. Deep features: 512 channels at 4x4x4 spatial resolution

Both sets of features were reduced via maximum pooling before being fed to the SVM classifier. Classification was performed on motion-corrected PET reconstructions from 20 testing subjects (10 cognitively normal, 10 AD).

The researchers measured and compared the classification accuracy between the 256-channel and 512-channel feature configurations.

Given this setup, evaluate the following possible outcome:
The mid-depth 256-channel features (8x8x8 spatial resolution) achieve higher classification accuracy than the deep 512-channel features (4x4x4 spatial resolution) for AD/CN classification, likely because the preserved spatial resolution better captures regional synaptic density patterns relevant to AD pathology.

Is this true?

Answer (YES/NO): YES